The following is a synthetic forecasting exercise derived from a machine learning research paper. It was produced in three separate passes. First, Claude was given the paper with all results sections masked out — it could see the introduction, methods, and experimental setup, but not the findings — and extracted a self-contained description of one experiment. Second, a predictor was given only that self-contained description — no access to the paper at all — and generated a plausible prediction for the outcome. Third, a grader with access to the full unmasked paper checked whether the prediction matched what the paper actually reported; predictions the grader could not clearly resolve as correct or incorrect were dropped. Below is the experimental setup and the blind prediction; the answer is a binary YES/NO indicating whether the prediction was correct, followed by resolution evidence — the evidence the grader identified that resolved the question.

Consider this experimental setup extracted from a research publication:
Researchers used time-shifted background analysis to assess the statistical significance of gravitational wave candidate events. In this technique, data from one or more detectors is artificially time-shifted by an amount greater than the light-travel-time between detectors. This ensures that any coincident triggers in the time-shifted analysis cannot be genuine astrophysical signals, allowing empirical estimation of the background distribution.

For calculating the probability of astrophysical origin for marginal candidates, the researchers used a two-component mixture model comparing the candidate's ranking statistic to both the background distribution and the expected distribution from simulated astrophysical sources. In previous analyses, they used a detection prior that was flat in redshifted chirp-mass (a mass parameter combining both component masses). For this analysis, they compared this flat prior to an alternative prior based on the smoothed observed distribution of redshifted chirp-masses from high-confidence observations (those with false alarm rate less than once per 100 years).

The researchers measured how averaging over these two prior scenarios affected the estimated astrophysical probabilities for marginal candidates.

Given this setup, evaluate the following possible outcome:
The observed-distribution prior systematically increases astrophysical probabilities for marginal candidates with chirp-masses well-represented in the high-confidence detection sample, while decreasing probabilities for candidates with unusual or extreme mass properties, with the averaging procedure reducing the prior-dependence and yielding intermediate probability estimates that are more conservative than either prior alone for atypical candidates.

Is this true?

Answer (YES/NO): NO